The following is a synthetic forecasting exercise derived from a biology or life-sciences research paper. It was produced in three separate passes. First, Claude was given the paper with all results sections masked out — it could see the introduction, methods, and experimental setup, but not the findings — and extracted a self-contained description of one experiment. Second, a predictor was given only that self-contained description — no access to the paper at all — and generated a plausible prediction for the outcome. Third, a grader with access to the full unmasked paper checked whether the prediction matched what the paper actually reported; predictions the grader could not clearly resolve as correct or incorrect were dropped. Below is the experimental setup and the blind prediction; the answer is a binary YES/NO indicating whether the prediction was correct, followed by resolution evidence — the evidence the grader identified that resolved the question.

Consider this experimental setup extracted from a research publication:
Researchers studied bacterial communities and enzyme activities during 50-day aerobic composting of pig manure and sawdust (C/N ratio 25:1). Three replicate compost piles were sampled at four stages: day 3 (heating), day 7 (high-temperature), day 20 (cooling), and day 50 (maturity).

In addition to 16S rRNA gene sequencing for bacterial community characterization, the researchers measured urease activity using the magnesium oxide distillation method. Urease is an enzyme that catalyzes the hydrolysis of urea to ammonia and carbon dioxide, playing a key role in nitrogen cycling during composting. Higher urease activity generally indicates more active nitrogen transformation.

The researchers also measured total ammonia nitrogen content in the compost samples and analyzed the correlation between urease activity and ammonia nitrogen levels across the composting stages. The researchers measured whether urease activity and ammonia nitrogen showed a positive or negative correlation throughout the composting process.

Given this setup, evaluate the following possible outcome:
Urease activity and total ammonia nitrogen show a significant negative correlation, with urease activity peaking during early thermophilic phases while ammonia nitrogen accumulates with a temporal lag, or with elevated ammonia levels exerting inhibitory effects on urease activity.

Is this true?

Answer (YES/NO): NO